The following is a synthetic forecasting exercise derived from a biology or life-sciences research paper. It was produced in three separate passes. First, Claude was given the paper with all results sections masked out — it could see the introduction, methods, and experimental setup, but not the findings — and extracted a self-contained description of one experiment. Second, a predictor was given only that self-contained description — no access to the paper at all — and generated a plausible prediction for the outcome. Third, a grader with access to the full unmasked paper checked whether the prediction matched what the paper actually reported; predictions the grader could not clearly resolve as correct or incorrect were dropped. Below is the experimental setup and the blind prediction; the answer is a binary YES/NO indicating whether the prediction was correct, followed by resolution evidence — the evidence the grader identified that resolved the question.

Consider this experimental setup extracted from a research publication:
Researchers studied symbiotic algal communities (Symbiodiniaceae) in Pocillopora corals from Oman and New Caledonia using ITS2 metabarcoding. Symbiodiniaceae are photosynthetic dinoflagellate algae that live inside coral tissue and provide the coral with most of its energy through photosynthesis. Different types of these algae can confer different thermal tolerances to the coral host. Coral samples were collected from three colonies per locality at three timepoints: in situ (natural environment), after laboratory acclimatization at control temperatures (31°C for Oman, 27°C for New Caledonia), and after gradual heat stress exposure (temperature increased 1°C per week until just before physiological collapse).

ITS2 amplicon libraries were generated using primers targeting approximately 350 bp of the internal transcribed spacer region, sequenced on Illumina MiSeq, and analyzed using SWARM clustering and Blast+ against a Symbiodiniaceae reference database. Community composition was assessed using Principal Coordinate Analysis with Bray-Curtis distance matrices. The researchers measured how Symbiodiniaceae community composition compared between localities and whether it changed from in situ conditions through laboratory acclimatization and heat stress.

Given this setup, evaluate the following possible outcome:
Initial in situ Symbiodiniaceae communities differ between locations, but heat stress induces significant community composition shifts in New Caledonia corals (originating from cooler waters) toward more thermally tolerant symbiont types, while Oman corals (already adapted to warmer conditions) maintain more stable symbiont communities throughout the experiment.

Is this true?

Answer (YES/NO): NO